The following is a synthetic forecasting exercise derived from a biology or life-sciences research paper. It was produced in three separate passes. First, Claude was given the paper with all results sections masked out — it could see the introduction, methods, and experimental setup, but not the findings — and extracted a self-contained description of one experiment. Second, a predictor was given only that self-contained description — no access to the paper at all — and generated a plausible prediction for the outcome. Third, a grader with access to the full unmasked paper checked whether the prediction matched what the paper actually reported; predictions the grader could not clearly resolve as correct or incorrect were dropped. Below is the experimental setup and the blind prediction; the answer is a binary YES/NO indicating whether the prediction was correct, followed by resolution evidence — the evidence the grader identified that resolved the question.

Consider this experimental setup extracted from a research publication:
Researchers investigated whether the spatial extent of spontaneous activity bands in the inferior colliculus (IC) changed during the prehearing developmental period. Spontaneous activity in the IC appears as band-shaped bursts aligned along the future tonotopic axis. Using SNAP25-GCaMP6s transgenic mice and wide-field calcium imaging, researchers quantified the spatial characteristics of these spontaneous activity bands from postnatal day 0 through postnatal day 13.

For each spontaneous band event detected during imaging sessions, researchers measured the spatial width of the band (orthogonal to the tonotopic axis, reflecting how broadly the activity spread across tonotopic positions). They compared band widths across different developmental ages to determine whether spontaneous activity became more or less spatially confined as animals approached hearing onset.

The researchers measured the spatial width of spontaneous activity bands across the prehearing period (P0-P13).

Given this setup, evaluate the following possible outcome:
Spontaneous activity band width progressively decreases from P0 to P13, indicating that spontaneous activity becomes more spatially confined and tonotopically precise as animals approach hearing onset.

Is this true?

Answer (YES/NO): YES